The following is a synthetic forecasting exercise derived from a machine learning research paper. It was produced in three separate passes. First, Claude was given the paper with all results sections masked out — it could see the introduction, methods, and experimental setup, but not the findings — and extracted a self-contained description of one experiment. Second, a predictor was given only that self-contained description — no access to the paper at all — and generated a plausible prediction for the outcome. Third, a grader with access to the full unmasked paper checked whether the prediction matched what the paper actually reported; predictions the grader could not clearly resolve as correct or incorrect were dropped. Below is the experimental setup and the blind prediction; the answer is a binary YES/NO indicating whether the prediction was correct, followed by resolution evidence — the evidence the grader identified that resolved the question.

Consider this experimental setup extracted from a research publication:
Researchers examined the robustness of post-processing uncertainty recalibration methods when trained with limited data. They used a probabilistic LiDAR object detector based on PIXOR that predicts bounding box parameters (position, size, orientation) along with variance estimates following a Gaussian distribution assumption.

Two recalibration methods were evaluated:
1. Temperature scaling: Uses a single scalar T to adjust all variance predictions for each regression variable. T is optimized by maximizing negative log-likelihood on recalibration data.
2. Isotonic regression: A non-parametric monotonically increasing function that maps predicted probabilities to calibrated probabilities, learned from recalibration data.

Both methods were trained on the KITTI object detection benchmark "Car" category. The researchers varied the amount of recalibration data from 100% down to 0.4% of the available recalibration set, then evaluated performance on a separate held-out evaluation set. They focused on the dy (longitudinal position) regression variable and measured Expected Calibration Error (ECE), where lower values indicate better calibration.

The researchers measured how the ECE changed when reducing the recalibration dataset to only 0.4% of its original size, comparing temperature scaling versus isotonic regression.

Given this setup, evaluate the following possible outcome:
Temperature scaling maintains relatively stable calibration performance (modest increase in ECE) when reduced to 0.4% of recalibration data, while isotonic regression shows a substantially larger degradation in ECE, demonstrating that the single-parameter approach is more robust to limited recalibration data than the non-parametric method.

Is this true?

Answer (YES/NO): YES